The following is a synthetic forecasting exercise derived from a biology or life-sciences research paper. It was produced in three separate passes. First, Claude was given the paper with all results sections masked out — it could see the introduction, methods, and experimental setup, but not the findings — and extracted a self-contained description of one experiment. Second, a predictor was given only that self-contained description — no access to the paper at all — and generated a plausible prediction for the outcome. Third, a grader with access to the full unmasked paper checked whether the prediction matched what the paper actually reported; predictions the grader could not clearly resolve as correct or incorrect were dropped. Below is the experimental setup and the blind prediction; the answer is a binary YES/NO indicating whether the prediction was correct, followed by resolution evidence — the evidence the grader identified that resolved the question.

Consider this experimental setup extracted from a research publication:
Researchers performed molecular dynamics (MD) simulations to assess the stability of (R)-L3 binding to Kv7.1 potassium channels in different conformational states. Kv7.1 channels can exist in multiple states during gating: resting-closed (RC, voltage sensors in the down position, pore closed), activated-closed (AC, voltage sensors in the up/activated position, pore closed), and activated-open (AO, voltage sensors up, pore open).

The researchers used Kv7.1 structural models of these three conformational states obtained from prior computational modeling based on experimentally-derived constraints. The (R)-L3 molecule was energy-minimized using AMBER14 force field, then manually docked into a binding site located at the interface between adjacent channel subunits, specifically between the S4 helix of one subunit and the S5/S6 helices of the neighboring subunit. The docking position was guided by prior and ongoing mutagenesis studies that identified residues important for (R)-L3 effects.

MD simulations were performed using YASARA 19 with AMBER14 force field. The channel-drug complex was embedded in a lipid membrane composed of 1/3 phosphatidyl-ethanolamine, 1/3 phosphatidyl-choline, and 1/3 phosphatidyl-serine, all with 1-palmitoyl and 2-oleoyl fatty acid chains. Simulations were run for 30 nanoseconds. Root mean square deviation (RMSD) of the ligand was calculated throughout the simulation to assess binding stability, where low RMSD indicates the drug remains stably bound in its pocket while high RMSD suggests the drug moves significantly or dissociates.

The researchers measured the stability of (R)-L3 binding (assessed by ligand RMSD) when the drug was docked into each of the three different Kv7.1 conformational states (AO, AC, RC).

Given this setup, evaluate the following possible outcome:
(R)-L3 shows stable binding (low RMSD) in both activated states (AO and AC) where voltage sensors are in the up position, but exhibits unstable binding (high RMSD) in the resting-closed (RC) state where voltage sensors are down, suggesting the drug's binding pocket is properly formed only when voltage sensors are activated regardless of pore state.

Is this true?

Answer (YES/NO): NO